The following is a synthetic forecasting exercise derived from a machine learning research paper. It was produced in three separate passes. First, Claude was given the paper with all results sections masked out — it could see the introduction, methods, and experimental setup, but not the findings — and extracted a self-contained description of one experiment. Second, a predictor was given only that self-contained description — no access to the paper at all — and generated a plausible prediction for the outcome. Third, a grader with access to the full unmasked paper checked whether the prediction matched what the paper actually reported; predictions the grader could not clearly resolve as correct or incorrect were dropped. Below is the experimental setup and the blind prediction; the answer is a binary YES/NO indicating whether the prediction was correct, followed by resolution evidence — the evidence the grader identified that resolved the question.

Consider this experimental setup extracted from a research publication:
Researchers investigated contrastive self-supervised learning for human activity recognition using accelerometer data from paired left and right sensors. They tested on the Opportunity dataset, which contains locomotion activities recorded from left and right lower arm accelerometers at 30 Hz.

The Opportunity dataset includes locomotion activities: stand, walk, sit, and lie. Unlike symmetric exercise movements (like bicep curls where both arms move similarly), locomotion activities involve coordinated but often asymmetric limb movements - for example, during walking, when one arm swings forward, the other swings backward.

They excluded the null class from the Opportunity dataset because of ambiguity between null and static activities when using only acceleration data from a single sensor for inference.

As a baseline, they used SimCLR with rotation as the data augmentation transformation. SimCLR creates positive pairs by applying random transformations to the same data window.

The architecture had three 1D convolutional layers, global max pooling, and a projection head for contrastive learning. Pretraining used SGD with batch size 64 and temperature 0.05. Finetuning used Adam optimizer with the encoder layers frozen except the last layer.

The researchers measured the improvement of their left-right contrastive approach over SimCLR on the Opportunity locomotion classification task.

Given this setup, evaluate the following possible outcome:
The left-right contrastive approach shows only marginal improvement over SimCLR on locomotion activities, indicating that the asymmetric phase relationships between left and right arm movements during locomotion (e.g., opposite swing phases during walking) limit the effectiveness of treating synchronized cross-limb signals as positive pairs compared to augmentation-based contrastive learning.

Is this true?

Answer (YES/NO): YES